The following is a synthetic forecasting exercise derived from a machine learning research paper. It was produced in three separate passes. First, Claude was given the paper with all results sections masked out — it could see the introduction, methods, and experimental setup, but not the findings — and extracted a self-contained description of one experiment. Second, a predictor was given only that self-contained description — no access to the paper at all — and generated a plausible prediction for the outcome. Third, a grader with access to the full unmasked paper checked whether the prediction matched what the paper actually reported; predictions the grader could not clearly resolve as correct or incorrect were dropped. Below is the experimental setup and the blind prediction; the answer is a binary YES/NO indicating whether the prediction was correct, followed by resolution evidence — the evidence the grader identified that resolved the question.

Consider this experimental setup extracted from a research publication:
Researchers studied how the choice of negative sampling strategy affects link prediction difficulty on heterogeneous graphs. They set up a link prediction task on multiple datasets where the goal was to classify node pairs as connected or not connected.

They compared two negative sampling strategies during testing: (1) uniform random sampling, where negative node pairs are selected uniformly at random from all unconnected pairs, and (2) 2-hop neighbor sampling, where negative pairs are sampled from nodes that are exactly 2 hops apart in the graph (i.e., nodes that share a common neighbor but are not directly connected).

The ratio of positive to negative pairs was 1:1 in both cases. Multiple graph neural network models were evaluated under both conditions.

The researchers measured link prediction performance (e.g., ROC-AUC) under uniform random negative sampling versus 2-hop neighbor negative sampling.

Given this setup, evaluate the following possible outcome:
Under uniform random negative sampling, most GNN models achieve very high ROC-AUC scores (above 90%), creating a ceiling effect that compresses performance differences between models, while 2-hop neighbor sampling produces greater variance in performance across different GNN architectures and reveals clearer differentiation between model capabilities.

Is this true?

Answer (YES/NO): NO